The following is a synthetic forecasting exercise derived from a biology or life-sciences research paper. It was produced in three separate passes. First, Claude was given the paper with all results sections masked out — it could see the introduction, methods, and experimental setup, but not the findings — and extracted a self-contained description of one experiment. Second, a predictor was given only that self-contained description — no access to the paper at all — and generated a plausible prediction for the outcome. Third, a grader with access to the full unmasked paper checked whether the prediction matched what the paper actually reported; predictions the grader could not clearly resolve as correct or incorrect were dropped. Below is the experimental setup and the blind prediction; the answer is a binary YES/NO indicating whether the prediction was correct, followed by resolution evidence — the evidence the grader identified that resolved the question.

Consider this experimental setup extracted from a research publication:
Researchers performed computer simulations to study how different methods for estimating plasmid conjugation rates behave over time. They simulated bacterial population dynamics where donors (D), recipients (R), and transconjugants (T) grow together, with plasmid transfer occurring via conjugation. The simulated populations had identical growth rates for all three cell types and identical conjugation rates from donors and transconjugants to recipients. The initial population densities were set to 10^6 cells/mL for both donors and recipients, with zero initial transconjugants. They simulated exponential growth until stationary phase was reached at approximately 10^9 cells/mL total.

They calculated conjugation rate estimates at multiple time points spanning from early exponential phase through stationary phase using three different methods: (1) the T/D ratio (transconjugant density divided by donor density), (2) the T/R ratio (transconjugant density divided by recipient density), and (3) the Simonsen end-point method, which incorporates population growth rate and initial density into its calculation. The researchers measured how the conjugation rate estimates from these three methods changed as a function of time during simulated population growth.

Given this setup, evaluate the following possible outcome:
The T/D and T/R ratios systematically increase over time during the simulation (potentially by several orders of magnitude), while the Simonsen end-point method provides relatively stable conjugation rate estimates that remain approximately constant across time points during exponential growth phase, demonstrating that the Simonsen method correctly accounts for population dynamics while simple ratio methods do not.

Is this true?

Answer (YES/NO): YES